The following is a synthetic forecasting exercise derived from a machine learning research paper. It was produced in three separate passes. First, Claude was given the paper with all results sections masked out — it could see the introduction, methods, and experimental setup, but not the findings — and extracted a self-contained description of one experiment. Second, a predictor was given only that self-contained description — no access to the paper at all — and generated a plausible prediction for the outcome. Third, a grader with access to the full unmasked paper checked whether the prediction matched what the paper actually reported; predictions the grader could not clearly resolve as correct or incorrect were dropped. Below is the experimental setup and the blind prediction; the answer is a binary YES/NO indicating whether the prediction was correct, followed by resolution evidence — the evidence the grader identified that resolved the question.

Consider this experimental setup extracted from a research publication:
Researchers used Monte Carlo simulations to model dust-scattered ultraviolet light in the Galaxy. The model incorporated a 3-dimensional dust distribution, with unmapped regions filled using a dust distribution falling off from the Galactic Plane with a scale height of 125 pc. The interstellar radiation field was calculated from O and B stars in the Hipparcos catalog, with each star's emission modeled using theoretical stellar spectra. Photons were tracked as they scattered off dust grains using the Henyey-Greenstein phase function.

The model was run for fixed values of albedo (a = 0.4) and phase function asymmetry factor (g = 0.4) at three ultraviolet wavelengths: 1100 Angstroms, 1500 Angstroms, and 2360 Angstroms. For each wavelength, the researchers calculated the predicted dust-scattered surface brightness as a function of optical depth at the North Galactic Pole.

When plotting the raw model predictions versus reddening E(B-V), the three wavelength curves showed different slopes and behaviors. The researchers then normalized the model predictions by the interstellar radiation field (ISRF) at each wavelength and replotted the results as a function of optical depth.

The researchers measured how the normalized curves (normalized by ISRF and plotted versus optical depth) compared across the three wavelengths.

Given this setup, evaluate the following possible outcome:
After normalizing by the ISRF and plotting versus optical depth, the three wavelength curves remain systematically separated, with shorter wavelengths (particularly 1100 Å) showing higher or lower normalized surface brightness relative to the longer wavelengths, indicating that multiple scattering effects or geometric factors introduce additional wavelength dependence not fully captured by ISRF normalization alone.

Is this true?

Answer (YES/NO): NO